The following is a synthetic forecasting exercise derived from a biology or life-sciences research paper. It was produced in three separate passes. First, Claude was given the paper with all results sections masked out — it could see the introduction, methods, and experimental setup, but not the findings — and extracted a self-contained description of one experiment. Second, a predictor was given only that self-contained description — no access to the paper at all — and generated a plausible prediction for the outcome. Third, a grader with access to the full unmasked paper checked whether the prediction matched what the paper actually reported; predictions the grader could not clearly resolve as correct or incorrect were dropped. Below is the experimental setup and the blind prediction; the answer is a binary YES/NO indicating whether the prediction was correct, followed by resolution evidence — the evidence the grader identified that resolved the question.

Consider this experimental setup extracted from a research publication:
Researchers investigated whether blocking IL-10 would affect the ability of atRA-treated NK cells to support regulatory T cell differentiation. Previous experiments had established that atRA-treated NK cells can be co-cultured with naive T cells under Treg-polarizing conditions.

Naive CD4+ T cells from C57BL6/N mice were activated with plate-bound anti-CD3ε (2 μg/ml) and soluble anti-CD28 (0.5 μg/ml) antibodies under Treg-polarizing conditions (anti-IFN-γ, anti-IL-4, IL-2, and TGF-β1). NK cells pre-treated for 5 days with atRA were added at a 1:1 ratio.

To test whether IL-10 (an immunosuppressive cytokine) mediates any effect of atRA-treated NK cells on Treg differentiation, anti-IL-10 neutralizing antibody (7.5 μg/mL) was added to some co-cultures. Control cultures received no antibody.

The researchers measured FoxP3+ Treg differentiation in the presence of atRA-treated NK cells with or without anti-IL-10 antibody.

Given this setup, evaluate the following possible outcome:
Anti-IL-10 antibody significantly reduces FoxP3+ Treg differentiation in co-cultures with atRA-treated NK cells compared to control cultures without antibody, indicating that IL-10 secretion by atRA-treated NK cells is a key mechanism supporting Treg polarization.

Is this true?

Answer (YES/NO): NO